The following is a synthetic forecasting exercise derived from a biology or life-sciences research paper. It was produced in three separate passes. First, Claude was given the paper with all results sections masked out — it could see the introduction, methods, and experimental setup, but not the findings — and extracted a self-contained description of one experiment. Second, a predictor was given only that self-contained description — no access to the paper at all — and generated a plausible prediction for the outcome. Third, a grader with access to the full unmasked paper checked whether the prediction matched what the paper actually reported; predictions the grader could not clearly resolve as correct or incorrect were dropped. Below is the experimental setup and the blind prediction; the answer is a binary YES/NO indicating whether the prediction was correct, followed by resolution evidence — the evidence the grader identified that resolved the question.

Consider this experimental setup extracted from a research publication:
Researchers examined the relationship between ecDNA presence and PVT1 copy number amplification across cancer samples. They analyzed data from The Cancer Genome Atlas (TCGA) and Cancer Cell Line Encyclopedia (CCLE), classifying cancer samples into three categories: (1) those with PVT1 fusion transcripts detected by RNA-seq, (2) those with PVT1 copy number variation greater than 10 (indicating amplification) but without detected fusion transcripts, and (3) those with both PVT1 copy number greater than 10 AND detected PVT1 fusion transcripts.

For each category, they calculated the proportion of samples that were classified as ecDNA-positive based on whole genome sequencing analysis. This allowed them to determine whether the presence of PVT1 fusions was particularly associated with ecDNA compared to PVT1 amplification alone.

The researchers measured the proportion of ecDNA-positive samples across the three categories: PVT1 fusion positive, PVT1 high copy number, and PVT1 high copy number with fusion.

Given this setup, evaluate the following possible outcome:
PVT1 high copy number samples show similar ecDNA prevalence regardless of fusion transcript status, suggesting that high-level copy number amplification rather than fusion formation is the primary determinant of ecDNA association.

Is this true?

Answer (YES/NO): NO